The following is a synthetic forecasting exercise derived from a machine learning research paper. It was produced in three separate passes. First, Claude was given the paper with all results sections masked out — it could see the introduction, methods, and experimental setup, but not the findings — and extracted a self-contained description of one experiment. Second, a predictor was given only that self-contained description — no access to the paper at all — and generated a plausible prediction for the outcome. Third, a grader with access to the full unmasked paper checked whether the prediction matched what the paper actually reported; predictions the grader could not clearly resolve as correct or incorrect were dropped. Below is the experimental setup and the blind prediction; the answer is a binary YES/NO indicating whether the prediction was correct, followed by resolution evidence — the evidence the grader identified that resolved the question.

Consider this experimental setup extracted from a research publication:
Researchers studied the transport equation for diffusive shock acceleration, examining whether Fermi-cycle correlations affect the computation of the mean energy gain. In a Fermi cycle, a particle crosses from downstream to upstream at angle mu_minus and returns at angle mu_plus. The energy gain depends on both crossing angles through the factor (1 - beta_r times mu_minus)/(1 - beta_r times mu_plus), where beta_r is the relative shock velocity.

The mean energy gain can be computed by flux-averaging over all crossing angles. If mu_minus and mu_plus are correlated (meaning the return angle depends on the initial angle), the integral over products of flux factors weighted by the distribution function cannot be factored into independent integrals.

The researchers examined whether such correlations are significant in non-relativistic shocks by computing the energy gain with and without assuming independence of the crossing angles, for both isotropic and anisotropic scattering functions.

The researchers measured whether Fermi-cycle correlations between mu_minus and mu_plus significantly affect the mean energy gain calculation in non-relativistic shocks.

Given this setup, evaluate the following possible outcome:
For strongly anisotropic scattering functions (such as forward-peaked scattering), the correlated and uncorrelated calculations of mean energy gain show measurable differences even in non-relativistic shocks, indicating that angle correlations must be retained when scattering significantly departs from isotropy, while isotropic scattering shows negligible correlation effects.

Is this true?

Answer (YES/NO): NO